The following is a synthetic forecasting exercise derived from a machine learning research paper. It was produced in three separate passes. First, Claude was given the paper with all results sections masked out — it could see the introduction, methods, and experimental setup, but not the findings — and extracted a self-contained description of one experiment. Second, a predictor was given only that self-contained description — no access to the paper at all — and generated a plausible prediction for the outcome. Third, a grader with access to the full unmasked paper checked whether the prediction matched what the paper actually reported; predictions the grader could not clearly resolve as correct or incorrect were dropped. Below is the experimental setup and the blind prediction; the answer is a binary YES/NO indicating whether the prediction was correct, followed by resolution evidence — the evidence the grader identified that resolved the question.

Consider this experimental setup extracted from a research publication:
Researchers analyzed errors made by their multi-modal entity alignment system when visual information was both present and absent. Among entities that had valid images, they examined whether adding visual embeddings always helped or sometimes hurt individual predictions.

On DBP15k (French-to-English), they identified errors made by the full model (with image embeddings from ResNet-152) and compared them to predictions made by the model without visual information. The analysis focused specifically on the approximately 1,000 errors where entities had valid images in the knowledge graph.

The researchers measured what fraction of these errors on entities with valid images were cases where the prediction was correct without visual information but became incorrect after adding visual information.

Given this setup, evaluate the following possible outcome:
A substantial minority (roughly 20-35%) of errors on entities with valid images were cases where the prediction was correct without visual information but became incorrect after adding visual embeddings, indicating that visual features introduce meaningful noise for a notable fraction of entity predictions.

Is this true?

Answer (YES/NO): NO